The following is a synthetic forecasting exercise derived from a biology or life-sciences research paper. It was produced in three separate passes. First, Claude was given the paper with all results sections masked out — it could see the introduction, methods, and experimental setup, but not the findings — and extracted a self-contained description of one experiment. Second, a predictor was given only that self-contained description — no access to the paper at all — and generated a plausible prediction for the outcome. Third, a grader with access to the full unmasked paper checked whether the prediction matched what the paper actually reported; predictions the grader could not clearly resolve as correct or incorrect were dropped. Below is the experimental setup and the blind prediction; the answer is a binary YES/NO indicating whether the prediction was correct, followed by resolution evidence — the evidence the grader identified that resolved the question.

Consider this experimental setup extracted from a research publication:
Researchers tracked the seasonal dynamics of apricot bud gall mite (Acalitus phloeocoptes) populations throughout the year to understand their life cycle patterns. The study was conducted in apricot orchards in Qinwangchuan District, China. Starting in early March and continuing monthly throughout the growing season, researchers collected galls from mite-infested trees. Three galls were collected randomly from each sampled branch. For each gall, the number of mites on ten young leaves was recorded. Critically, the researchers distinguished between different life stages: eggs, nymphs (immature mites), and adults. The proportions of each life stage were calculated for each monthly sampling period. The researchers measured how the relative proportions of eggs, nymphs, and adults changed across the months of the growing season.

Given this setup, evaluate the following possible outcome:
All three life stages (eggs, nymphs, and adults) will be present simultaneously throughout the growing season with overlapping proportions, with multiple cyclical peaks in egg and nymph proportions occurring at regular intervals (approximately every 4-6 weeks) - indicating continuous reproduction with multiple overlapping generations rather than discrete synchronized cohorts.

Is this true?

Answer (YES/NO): NO